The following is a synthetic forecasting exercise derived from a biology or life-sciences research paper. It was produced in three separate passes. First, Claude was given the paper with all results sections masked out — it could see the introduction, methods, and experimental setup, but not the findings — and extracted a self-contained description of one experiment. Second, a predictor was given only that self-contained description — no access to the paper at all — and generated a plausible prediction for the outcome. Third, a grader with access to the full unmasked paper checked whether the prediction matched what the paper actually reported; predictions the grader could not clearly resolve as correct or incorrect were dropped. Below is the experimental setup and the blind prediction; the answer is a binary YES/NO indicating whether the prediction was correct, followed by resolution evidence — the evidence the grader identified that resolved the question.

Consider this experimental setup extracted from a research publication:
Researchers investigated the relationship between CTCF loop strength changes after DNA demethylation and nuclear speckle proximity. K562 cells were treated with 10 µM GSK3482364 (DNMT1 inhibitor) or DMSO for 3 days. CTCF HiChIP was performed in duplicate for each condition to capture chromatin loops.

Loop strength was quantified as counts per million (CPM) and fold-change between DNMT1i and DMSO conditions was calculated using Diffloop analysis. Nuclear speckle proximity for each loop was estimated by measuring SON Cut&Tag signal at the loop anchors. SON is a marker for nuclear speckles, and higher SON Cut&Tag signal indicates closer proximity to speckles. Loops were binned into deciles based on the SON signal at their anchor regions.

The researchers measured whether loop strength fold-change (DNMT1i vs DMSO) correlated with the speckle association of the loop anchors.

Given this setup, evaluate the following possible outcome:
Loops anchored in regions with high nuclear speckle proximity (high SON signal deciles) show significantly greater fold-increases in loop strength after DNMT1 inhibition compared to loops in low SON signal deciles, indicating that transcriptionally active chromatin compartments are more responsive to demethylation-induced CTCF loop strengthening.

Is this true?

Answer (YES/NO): YES